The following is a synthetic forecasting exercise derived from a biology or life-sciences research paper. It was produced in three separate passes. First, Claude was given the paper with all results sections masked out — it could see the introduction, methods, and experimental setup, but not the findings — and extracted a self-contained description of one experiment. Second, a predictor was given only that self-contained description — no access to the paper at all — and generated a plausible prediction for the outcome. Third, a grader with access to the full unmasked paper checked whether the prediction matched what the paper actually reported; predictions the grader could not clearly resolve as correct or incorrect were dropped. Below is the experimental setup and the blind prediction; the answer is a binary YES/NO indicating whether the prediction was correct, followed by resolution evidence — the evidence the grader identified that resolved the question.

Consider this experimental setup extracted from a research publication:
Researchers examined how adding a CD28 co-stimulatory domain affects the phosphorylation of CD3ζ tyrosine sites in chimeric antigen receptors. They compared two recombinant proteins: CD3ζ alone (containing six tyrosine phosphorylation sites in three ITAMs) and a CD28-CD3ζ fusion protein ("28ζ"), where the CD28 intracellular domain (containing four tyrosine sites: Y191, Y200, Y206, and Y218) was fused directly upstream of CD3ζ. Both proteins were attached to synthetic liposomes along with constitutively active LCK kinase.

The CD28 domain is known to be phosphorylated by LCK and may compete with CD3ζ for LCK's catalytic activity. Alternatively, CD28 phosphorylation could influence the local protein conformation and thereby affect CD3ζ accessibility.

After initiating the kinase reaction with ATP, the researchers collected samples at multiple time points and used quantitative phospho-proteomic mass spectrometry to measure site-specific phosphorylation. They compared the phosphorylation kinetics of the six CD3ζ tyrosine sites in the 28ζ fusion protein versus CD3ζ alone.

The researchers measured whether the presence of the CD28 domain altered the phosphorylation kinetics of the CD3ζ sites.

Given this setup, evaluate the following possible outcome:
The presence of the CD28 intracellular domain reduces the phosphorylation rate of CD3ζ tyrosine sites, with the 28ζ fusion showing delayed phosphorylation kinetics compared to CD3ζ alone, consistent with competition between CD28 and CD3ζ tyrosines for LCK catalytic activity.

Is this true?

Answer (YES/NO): NO